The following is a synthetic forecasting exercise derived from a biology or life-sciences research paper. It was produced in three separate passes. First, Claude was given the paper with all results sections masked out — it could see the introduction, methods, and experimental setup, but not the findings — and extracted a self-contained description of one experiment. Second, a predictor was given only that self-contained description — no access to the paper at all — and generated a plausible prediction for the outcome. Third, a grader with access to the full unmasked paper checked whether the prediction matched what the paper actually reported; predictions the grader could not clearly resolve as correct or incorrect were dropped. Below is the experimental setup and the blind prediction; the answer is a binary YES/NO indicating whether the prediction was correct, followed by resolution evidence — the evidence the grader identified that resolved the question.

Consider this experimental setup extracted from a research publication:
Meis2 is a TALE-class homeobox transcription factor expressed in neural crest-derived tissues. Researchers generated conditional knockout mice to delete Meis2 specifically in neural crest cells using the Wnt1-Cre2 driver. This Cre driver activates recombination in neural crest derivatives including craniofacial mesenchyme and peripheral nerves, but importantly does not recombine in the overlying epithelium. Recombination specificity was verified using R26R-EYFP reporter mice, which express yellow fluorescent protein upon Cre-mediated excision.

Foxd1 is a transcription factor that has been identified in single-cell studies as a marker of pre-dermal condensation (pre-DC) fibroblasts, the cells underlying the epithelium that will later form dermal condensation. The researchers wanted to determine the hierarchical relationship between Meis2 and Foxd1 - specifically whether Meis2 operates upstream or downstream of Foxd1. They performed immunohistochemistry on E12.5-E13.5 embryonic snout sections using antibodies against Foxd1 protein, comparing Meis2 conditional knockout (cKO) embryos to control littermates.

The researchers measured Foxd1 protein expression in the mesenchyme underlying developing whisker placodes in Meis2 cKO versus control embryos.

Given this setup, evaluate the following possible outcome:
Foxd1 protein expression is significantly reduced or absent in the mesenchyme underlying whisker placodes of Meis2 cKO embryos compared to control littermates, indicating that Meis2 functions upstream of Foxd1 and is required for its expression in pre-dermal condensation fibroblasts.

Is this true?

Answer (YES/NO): YES